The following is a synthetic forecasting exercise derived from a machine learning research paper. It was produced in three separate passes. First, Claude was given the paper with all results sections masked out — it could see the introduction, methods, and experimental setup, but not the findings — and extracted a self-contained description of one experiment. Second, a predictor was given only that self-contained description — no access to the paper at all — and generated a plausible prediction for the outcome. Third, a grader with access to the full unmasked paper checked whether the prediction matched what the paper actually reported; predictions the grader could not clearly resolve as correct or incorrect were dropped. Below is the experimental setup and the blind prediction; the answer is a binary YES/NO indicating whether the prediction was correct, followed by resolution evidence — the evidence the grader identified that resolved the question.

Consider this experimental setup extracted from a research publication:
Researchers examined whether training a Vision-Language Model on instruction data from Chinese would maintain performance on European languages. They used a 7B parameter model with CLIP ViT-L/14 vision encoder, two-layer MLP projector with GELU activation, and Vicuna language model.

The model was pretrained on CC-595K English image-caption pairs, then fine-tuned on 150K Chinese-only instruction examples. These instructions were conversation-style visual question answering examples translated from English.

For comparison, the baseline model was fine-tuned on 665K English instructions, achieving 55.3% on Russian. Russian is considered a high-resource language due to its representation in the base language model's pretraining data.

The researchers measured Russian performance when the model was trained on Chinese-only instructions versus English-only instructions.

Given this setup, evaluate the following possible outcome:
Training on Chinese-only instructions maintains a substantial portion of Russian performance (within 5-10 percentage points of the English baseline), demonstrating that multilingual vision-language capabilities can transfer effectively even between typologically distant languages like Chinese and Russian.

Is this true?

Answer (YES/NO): NO